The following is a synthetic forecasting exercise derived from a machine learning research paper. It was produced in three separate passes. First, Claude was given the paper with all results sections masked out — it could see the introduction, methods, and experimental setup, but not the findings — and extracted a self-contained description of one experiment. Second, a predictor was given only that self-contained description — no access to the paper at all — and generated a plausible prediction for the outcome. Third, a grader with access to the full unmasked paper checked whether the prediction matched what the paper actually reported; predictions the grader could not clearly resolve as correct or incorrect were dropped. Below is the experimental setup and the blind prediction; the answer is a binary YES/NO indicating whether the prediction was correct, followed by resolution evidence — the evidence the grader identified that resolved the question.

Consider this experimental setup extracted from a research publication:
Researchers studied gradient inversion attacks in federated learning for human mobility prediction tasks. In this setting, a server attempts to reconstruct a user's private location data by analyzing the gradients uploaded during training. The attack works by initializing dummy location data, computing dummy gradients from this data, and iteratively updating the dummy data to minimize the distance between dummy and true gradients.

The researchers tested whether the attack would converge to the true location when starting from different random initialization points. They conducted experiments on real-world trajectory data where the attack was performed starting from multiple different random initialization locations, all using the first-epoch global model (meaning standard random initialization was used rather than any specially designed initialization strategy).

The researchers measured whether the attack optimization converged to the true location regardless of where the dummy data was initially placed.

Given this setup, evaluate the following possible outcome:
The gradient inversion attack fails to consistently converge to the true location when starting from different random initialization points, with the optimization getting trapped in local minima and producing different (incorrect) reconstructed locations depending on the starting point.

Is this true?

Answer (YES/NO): NO